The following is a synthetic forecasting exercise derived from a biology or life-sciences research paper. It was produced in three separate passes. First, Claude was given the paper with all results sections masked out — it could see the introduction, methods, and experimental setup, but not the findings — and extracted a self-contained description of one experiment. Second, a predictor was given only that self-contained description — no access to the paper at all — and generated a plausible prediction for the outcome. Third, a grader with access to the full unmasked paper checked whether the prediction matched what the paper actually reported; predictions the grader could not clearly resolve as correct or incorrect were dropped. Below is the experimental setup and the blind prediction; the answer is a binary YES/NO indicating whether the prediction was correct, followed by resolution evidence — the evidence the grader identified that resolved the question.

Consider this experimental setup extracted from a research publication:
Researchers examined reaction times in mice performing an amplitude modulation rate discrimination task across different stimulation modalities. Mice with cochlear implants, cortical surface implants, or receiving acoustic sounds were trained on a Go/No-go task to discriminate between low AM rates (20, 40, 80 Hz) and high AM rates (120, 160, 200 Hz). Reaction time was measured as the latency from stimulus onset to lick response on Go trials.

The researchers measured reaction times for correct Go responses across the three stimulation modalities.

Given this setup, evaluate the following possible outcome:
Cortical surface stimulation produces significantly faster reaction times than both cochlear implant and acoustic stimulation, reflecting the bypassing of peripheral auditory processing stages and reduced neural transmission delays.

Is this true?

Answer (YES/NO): NO